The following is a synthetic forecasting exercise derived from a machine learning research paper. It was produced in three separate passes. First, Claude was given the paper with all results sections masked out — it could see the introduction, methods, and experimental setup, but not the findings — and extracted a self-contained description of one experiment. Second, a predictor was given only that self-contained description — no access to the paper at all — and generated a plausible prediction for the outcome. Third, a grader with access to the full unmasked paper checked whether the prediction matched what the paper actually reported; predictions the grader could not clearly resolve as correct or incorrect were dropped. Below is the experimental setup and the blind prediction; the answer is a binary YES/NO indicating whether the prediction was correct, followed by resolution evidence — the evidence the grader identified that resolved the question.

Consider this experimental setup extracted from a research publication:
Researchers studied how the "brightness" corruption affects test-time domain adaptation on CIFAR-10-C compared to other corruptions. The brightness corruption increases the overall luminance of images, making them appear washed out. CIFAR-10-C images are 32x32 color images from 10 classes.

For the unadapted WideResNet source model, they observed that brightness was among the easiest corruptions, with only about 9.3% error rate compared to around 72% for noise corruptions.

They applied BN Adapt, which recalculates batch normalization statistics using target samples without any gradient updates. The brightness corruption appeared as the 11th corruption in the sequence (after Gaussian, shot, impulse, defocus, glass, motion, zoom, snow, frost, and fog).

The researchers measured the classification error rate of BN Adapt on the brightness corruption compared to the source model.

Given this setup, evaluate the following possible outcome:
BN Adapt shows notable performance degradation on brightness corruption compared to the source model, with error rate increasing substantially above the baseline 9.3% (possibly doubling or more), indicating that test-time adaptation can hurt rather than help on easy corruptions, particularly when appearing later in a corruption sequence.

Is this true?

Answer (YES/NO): NO